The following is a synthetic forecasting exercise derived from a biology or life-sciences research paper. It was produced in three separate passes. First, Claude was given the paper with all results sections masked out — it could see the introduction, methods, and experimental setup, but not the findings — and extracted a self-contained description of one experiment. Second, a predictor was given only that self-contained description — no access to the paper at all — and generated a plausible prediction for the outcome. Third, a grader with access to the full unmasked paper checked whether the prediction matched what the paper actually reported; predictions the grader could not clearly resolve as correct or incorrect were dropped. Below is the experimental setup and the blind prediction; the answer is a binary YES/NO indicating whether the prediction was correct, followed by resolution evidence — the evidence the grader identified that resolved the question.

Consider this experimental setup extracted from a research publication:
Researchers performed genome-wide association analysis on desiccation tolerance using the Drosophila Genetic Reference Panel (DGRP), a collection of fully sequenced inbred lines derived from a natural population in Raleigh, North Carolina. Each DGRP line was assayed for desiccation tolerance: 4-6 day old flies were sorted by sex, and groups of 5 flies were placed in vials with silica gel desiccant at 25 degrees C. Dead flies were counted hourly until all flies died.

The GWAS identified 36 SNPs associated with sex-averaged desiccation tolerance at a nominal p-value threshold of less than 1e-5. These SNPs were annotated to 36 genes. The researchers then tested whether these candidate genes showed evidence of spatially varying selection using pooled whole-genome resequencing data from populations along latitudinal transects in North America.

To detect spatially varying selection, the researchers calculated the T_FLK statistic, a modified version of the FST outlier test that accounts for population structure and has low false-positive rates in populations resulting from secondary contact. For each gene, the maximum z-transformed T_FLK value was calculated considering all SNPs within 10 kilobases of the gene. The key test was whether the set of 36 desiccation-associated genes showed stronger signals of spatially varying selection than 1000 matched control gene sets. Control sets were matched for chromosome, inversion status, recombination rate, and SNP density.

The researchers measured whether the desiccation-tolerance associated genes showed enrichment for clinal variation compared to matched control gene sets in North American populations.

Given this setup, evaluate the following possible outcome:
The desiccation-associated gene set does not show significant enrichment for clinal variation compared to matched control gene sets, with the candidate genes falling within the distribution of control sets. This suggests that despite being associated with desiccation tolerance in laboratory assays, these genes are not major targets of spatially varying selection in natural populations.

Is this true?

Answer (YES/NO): YES